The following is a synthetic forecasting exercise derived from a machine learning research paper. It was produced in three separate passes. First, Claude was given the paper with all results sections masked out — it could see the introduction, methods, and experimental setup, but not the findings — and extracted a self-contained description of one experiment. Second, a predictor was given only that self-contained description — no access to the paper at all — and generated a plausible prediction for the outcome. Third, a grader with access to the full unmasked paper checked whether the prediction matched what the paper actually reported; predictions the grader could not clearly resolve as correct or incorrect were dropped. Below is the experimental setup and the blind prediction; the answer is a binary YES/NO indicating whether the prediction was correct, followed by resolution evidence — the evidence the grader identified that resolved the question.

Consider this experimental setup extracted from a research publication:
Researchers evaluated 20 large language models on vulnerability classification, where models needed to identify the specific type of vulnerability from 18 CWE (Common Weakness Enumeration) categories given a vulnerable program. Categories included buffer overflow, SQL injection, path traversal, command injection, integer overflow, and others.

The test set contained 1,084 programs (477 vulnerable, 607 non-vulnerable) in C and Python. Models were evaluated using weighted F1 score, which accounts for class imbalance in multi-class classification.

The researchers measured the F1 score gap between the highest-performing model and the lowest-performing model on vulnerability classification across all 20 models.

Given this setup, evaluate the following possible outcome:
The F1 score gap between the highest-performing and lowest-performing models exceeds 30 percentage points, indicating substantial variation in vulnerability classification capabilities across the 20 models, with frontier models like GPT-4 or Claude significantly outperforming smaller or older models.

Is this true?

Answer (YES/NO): YES